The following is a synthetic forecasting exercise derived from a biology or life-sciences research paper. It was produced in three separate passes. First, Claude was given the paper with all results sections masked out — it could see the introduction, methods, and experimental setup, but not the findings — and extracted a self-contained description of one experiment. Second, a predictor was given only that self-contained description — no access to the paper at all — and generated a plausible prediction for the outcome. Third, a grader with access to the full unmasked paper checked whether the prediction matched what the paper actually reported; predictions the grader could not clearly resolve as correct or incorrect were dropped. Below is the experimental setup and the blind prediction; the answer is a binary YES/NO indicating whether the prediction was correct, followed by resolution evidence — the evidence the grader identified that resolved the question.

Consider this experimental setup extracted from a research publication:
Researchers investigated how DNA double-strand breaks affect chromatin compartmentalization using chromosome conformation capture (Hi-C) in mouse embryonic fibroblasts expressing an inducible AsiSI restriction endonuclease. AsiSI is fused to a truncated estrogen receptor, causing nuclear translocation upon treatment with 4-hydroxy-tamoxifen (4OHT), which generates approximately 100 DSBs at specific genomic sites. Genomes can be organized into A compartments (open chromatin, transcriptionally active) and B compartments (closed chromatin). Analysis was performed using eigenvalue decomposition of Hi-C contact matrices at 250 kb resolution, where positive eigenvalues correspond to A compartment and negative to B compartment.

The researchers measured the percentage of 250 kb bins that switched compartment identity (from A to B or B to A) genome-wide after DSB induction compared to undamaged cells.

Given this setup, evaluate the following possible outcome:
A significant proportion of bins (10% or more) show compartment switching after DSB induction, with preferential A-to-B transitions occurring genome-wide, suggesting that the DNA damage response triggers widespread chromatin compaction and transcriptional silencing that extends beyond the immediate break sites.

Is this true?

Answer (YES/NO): NO